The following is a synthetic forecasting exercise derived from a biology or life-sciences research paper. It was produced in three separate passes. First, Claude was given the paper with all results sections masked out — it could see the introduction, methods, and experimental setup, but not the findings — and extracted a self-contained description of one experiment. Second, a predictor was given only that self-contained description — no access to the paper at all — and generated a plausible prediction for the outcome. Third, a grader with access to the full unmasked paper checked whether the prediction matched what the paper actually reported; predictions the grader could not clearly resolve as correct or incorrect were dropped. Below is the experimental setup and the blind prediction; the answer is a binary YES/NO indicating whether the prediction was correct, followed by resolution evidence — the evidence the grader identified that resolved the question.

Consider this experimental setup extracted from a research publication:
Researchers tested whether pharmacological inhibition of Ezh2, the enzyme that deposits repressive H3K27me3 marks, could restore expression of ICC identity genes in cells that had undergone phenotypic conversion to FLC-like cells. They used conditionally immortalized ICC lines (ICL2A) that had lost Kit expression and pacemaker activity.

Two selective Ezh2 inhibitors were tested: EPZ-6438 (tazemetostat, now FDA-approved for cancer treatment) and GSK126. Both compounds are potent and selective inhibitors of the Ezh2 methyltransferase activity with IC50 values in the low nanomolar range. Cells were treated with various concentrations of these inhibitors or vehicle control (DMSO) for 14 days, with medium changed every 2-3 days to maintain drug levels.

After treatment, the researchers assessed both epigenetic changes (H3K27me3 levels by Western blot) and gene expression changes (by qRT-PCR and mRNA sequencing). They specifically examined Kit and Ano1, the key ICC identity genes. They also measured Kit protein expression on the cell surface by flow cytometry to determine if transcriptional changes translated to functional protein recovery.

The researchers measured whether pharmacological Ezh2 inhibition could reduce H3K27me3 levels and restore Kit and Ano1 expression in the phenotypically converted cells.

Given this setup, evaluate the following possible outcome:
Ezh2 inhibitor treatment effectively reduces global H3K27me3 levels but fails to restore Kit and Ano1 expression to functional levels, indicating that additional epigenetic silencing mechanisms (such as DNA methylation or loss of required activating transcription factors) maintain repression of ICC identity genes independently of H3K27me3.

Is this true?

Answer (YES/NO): NO